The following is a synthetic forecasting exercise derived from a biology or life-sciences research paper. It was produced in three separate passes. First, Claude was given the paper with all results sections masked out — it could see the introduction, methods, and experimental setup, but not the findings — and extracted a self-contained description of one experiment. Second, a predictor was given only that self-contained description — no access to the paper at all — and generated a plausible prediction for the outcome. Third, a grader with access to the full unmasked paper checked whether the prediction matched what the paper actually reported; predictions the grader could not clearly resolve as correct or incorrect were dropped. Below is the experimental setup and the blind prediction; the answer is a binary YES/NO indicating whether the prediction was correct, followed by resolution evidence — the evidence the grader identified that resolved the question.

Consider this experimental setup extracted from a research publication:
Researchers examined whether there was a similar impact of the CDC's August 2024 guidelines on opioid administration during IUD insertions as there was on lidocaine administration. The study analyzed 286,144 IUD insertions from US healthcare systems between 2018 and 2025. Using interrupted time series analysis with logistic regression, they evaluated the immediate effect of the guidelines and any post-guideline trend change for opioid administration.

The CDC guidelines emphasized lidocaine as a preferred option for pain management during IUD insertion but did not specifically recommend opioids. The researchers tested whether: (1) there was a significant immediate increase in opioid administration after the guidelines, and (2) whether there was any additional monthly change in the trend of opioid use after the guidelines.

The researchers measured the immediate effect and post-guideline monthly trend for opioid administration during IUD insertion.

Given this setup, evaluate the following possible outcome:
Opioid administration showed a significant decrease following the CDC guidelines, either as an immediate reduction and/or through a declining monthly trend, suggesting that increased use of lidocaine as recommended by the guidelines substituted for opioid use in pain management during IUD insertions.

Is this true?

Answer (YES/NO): NO